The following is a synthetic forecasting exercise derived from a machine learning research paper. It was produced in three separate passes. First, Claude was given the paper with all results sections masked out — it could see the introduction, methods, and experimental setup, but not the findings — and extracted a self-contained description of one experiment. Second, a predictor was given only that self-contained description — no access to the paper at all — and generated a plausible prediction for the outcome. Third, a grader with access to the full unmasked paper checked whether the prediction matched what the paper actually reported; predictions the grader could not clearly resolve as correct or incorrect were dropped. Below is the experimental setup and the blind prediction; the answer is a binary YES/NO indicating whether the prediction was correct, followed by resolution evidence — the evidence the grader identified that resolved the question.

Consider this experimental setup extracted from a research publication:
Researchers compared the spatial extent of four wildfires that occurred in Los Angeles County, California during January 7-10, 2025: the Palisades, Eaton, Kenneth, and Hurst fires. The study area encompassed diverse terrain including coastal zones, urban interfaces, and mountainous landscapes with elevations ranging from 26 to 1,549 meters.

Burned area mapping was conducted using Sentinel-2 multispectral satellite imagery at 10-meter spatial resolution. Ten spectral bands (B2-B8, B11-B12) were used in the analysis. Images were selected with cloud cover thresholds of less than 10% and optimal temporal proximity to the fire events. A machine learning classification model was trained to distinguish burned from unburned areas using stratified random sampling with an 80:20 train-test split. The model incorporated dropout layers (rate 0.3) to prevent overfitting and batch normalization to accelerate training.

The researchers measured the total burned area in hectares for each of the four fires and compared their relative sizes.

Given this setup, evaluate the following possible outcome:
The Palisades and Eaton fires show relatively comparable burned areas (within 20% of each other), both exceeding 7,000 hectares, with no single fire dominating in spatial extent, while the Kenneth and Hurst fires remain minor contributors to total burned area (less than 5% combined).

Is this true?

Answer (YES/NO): NO